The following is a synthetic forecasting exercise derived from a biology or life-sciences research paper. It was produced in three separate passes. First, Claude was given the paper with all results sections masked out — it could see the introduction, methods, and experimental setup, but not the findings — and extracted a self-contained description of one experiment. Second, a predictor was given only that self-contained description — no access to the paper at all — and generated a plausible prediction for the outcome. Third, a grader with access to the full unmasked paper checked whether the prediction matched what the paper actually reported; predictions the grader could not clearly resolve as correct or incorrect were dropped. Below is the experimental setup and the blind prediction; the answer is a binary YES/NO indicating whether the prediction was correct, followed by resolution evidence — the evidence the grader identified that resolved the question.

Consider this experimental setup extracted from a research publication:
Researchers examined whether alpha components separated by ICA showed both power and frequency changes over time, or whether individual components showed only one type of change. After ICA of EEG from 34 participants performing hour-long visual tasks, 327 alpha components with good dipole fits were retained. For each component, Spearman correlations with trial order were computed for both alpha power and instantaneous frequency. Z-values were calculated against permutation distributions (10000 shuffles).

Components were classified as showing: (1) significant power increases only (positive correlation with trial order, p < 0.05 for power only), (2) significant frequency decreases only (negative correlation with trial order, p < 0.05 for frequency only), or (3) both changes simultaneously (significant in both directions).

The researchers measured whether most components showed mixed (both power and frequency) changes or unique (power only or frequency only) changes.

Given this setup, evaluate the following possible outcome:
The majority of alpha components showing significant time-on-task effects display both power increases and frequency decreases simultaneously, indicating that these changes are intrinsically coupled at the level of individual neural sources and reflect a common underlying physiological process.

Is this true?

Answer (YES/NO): YES